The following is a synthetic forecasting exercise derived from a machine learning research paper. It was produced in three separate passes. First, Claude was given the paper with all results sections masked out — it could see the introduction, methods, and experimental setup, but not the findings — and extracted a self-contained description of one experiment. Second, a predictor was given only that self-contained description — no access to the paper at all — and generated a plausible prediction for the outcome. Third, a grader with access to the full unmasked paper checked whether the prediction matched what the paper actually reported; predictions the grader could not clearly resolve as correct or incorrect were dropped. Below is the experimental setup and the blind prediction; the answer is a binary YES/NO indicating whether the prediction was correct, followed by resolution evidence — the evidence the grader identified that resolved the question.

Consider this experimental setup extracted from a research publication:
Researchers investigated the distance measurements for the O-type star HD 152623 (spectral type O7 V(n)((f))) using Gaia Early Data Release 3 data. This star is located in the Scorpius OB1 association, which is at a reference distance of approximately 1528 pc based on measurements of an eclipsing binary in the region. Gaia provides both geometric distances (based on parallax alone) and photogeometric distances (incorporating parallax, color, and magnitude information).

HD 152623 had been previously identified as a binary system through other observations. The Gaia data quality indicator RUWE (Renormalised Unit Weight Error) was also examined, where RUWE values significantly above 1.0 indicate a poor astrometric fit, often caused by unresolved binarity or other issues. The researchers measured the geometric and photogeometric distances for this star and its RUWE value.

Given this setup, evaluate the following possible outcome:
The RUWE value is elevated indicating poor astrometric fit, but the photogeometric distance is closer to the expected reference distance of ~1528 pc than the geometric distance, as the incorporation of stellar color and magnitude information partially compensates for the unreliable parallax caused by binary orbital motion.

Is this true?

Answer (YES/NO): NO